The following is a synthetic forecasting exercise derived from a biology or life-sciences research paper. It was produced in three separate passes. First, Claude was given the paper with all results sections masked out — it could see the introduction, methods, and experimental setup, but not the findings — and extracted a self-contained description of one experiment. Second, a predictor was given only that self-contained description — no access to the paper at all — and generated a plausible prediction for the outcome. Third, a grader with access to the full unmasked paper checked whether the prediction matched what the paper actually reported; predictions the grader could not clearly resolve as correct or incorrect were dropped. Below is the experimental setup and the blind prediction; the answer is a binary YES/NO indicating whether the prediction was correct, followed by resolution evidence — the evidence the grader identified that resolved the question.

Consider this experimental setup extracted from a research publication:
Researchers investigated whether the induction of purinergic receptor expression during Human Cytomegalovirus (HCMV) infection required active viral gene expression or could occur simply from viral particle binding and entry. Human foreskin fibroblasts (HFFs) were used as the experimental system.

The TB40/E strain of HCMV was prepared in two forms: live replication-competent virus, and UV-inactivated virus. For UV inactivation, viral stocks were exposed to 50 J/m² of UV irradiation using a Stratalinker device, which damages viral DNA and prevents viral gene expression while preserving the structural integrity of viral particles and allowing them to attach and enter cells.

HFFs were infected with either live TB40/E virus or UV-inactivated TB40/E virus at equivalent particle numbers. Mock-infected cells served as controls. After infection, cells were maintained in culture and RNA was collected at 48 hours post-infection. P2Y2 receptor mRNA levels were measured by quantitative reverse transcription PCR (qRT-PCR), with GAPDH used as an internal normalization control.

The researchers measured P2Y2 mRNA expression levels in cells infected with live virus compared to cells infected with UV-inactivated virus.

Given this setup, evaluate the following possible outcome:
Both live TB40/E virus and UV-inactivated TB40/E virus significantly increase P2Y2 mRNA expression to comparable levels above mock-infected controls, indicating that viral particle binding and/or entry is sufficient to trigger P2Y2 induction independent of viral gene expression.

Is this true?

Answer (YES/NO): NO